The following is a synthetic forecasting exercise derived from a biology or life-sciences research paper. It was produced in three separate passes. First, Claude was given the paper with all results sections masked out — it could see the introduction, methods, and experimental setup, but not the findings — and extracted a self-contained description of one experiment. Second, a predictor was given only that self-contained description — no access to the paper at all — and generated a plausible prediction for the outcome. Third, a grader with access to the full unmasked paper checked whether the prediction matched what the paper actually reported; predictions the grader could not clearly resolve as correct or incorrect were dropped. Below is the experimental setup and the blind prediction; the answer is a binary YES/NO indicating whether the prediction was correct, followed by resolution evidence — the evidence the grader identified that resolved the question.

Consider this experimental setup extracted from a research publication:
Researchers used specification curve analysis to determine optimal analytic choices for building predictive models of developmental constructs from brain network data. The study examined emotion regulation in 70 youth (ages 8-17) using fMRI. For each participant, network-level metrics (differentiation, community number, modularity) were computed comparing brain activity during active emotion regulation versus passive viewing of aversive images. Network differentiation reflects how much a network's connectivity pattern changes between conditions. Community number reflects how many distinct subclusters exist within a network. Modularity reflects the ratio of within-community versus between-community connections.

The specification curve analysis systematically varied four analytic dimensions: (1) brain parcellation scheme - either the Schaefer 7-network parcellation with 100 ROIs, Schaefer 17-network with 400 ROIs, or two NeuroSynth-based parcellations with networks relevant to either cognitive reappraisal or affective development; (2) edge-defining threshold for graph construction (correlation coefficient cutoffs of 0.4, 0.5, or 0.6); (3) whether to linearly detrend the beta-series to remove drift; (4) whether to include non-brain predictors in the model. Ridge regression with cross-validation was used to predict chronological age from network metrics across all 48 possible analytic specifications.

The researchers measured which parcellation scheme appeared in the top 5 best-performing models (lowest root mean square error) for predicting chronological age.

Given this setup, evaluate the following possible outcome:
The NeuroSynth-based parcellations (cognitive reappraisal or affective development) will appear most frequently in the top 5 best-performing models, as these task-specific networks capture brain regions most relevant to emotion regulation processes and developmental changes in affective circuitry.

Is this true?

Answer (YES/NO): NO